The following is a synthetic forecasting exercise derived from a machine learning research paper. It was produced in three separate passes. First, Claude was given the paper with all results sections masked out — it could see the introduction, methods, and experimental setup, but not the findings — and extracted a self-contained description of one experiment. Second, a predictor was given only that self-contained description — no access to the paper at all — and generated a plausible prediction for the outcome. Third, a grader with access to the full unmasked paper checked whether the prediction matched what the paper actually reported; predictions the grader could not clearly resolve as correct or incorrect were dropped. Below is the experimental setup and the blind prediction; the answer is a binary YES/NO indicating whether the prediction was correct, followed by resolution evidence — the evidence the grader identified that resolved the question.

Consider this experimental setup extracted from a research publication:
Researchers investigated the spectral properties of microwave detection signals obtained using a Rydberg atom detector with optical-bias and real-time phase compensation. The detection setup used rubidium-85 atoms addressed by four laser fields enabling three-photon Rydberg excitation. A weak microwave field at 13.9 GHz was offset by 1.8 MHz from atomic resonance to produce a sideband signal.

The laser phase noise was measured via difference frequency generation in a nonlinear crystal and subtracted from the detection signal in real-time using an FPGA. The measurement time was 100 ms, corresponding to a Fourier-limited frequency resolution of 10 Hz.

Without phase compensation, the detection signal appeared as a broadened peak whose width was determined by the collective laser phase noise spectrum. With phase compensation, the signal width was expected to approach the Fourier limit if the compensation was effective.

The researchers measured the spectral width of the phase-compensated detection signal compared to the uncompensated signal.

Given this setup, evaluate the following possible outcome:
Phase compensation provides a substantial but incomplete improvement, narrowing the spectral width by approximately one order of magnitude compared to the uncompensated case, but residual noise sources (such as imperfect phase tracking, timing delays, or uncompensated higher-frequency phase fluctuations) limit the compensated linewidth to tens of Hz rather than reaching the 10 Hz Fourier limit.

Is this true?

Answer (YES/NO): NO